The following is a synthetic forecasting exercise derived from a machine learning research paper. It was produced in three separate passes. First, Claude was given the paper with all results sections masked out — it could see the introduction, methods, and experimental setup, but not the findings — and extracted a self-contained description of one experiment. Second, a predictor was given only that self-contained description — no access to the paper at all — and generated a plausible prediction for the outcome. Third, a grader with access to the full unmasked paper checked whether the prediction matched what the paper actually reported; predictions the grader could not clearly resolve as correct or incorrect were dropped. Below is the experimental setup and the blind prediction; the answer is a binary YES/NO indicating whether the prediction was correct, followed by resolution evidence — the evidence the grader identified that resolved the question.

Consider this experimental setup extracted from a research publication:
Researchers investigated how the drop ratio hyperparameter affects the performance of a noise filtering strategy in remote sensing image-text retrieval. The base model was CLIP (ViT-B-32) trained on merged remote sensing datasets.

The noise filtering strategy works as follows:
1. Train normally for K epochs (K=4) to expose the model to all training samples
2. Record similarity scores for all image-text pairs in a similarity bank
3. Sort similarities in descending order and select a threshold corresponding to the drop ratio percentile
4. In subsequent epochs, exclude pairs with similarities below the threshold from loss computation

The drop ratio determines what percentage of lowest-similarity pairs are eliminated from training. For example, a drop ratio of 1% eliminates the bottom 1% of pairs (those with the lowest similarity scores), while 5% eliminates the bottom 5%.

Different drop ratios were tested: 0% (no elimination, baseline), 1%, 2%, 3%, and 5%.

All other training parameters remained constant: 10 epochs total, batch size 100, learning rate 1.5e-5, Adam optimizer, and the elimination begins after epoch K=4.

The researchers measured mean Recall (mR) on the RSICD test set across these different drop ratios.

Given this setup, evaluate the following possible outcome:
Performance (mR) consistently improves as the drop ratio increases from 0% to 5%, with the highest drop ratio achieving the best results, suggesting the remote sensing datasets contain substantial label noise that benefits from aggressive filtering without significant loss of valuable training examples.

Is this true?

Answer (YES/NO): NO